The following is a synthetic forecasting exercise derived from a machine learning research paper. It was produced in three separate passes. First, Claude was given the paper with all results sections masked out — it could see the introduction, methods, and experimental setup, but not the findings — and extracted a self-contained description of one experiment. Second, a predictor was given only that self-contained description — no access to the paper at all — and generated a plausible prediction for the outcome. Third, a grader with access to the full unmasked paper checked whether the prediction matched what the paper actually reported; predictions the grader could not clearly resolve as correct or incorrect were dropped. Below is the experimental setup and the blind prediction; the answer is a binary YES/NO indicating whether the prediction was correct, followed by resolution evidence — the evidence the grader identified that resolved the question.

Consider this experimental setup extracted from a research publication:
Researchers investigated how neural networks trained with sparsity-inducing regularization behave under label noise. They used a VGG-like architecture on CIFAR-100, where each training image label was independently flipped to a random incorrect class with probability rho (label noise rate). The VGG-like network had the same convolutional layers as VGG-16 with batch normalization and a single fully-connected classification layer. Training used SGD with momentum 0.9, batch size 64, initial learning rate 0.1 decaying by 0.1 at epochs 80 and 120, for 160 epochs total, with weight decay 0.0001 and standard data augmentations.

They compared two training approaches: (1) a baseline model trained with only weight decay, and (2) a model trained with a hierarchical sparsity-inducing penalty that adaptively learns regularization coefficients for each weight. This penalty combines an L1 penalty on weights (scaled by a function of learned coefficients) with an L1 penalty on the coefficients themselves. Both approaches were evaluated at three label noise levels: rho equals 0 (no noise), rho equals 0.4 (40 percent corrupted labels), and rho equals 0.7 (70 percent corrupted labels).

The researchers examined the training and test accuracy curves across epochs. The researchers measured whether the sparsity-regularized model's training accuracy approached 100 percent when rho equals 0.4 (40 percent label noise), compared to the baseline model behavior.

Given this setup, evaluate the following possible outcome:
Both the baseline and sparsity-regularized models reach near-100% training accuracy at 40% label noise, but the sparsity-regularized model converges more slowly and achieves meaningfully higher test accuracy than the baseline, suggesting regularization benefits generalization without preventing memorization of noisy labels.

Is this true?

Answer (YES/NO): NO